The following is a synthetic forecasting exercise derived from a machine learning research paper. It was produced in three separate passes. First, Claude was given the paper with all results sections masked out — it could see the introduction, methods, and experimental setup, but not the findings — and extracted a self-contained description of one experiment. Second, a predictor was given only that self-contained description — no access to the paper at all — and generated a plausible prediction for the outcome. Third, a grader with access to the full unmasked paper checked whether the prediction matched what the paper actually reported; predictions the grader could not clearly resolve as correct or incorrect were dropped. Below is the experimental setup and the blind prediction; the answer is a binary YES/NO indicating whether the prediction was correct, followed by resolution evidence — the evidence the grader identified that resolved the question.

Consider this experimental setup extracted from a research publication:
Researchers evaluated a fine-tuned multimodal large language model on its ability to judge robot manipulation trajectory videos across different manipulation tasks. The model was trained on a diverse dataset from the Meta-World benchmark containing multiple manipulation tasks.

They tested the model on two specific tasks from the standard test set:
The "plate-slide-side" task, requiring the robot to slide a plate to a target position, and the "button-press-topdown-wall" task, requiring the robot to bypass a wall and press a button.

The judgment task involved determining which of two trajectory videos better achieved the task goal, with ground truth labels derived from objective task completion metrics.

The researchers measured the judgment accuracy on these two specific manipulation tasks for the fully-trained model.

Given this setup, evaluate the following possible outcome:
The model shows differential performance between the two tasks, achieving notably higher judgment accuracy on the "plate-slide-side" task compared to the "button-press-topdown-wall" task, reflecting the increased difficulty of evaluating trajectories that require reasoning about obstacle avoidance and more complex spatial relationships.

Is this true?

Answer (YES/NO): NO